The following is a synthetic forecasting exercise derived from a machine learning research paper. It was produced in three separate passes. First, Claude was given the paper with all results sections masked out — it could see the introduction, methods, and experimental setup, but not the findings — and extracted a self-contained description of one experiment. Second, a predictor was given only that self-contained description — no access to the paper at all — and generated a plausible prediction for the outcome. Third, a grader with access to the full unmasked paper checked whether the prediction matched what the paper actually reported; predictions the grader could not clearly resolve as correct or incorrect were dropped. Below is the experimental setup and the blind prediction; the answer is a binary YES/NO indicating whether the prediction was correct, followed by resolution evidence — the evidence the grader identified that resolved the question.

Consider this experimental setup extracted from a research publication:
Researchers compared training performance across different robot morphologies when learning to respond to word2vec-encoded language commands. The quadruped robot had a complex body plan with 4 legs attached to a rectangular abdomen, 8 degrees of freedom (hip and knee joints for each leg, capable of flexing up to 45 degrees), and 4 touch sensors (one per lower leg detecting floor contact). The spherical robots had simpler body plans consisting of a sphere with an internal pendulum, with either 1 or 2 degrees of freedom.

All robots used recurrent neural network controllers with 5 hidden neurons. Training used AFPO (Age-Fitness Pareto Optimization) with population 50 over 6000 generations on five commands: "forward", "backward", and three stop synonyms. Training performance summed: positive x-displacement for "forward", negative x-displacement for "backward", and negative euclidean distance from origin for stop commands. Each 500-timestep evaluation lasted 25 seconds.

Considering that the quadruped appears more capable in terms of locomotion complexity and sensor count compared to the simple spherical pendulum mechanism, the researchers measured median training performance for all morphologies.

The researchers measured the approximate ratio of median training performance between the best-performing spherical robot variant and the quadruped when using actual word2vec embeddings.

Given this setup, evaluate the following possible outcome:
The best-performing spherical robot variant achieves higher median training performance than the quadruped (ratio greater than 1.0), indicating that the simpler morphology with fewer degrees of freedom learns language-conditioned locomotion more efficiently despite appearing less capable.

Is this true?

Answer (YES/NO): YES